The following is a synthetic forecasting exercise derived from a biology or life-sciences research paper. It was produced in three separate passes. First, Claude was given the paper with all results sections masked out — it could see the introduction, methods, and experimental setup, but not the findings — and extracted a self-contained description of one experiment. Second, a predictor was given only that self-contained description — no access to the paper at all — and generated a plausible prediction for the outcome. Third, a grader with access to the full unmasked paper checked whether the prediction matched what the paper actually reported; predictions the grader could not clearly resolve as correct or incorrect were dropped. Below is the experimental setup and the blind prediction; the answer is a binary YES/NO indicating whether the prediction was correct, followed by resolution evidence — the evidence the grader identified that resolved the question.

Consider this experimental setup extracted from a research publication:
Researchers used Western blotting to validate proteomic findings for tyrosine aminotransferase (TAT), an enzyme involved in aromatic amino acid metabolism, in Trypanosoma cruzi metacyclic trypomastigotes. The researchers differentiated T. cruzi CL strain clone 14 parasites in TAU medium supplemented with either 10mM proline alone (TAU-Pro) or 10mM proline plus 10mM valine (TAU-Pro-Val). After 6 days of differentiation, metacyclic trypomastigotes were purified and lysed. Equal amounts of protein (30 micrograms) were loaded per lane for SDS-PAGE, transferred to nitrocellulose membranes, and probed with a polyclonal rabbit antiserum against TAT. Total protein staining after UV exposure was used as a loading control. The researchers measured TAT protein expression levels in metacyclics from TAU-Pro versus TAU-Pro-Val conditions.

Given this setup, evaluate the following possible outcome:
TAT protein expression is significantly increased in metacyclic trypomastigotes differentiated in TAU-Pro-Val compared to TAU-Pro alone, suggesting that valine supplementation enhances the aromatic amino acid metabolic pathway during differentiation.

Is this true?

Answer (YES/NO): YES